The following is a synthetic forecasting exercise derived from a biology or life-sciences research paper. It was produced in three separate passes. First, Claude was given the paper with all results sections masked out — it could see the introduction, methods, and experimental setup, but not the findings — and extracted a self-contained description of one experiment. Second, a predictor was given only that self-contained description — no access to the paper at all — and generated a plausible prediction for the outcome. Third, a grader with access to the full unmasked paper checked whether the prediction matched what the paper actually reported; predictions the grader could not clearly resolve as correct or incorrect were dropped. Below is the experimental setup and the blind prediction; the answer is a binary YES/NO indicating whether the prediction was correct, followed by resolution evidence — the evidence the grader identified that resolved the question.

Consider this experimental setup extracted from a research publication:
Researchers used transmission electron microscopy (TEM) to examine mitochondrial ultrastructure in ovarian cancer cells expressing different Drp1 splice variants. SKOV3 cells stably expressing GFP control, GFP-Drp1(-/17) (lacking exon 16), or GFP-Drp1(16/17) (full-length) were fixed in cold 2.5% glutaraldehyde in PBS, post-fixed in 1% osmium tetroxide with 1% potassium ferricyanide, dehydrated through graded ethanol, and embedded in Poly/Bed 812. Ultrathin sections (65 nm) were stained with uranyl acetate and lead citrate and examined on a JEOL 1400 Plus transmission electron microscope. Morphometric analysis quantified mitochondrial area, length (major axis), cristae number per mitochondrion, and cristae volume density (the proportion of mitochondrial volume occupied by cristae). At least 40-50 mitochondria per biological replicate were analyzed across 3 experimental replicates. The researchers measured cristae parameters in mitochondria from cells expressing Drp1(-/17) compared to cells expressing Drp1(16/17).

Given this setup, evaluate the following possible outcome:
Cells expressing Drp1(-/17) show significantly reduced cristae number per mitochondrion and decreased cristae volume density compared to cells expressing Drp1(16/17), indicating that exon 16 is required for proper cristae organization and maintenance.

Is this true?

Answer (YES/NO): NO